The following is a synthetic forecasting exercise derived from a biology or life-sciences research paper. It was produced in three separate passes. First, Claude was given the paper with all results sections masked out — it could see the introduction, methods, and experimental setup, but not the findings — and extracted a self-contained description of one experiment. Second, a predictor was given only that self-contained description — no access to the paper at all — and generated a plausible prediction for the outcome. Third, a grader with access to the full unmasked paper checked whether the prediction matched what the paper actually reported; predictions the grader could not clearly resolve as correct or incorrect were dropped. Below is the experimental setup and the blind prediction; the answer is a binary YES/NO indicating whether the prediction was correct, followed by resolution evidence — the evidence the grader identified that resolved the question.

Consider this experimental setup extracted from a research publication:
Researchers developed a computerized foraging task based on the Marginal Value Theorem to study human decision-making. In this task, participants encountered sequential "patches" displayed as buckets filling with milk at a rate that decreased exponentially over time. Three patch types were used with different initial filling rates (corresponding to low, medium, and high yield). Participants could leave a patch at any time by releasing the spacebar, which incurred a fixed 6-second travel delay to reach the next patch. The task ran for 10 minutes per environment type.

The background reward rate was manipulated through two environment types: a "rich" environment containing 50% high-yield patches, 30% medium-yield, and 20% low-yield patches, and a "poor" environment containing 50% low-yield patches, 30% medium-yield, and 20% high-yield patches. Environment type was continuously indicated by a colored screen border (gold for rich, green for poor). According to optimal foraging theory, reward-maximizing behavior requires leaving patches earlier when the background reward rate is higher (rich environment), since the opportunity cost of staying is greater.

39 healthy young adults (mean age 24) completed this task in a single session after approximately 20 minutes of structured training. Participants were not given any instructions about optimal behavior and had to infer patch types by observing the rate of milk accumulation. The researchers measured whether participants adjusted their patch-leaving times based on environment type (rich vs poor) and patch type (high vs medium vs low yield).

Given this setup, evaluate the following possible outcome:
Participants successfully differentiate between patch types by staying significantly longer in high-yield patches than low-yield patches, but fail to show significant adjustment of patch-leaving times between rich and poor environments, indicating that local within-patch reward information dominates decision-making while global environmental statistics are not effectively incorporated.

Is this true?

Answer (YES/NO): NO